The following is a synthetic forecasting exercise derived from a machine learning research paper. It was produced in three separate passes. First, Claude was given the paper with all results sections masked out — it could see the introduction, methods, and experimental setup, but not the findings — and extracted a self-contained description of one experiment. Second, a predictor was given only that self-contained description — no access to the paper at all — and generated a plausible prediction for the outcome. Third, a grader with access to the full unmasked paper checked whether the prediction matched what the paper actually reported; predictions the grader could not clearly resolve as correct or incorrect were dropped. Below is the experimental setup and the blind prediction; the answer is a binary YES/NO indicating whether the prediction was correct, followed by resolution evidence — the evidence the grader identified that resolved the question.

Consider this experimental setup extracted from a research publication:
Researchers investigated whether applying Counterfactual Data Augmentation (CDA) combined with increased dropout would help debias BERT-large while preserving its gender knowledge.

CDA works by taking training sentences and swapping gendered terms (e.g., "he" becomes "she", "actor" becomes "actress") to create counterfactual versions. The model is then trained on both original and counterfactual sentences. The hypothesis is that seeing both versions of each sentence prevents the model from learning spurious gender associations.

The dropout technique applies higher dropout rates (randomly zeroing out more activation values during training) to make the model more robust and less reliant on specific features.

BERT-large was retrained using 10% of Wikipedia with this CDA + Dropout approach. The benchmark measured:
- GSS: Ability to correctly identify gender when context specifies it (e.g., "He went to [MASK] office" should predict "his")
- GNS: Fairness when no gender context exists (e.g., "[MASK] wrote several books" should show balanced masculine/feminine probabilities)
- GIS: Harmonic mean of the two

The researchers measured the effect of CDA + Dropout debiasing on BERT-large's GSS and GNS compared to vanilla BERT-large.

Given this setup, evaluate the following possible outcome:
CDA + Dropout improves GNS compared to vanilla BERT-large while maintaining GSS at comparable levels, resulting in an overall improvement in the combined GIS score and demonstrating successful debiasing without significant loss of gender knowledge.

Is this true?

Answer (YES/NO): NO